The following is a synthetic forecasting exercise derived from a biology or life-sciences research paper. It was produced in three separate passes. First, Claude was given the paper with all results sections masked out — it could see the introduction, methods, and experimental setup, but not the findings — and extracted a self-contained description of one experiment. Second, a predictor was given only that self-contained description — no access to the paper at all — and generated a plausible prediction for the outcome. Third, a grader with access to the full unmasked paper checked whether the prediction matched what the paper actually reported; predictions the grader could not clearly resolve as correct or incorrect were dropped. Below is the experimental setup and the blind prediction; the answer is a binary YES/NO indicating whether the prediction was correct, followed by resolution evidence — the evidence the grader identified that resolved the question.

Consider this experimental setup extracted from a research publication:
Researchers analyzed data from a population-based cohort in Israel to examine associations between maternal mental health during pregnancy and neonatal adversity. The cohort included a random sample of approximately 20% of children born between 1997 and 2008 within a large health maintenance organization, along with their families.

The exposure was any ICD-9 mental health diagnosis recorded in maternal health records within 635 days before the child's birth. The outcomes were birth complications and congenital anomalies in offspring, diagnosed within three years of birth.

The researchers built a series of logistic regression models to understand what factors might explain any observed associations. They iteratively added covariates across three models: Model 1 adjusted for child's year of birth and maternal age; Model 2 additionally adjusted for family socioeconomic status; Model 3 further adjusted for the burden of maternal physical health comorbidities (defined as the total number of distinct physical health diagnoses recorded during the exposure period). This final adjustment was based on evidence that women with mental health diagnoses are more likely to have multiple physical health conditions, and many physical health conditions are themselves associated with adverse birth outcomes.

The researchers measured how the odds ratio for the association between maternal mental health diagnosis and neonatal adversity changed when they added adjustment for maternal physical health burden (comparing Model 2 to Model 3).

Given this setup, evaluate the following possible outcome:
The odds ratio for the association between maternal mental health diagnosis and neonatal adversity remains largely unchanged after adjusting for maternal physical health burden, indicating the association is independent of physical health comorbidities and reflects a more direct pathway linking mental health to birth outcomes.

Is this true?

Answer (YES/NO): NO